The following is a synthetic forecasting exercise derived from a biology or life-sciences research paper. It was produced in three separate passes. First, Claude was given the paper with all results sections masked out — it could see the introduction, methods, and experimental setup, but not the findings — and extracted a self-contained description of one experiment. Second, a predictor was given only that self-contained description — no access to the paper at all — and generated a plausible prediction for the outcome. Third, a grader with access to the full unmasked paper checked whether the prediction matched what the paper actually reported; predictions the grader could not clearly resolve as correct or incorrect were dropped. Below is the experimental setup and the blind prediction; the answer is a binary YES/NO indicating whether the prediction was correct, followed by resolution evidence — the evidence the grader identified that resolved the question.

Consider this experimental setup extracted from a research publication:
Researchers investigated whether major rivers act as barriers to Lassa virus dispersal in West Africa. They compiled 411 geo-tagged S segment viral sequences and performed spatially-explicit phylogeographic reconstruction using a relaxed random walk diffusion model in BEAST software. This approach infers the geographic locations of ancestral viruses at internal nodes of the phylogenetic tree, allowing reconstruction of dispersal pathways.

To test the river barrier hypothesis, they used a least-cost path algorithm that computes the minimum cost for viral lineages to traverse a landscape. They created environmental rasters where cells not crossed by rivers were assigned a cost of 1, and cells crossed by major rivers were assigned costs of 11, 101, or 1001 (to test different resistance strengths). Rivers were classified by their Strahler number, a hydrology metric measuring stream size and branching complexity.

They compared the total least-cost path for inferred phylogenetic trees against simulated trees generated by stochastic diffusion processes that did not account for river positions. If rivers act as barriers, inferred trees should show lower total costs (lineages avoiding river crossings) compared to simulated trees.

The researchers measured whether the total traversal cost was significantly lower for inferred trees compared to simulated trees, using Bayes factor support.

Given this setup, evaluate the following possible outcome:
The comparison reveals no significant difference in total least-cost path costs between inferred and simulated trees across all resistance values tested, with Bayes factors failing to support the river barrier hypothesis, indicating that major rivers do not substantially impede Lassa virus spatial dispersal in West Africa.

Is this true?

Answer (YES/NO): NO